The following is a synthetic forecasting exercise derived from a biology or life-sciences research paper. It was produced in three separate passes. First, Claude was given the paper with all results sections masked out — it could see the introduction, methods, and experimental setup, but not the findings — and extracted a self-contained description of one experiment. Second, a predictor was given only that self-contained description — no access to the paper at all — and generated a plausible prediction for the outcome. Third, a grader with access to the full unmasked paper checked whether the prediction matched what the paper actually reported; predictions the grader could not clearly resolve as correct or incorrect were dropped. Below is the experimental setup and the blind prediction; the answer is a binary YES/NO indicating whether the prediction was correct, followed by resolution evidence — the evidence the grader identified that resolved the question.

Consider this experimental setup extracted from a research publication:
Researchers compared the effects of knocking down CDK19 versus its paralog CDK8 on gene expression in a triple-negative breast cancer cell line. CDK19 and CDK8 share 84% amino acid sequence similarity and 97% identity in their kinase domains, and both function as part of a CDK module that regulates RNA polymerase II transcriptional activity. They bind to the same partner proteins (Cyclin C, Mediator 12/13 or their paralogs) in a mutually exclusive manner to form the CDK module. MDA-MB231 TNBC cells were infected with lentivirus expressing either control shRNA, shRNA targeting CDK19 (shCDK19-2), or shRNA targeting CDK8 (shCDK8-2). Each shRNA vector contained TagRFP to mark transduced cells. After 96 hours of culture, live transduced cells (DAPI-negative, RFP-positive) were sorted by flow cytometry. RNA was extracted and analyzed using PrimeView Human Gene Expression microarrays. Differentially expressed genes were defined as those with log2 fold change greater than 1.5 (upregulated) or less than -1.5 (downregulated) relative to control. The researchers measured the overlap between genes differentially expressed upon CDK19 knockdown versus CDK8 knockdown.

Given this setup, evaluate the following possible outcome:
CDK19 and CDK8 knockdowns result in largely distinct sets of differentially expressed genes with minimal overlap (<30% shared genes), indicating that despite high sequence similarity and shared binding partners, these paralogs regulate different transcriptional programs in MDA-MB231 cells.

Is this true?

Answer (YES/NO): YES